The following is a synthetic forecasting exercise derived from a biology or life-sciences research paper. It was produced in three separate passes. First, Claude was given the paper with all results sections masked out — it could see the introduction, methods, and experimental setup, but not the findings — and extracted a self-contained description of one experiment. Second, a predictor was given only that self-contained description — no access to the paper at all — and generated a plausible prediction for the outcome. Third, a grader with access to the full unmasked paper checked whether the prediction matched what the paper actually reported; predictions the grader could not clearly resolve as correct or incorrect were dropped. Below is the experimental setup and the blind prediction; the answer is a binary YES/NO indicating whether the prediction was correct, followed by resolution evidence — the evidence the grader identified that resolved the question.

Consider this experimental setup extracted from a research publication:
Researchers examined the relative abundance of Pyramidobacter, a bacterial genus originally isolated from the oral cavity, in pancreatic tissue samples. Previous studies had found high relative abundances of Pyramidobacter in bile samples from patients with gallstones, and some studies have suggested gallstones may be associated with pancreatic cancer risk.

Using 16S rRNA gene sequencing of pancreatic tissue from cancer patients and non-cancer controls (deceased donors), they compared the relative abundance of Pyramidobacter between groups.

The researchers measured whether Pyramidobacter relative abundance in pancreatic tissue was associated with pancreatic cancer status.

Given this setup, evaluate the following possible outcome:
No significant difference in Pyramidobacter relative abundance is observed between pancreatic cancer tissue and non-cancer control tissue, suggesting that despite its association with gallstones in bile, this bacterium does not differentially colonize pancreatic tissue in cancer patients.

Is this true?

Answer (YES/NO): NO